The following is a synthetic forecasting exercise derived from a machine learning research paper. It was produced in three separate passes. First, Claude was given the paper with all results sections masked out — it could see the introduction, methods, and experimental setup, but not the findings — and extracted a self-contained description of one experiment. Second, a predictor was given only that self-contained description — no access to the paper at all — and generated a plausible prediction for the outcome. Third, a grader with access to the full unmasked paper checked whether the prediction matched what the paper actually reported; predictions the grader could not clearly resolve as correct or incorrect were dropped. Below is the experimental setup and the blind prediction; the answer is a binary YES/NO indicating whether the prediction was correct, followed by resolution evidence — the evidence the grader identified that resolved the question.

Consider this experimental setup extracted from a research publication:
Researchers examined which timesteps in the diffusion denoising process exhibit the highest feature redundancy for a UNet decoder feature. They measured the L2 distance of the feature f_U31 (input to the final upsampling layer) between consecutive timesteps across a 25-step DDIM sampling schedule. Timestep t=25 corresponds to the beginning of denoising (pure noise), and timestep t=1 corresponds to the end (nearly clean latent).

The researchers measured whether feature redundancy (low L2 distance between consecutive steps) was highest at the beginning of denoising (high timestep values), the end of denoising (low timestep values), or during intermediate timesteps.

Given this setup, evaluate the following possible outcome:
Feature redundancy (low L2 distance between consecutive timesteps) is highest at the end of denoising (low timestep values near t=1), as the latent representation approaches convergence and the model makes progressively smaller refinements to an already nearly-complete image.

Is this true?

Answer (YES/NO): NO